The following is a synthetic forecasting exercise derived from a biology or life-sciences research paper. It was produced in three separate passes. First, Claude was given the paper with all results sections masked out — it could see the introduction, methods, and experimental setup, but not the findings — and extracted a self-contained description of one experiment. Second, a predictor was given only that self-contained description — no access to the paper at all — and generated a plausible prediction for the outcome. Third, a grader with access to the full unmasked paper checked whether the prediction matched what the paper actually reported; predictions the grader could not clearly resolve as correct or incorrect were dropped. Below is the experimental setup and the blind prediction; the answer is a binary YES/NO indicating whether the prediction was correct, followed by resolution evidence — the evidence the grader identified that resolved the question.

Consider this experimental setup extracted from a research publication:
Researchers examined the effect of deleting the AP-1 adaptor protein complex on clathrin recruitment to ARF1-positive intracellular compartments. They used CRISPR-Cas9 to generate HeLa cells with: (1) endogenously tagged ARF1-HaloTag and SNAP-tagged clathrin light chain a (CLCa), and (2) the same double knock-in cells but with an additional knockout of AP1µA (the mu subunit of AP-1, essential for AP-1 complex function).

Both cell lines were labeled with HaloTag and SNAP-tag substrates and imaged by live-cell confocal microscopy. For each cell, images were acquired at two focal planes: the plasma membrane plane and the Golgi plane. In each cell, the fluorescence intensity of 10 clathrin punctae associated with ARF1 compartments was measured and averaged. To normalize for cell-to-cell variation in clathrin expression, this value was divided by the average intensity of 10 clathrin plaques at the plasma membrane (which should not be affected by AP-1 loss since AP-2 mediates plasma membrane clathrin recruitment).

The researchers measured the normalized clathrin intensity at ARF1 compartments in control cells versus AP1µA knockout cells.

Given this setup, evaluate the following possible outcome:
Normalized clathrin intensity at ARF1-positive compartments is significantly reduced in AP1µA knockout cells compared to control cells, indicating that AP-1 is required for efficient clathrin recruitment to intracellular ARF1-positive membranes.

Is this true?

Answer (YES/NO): YES